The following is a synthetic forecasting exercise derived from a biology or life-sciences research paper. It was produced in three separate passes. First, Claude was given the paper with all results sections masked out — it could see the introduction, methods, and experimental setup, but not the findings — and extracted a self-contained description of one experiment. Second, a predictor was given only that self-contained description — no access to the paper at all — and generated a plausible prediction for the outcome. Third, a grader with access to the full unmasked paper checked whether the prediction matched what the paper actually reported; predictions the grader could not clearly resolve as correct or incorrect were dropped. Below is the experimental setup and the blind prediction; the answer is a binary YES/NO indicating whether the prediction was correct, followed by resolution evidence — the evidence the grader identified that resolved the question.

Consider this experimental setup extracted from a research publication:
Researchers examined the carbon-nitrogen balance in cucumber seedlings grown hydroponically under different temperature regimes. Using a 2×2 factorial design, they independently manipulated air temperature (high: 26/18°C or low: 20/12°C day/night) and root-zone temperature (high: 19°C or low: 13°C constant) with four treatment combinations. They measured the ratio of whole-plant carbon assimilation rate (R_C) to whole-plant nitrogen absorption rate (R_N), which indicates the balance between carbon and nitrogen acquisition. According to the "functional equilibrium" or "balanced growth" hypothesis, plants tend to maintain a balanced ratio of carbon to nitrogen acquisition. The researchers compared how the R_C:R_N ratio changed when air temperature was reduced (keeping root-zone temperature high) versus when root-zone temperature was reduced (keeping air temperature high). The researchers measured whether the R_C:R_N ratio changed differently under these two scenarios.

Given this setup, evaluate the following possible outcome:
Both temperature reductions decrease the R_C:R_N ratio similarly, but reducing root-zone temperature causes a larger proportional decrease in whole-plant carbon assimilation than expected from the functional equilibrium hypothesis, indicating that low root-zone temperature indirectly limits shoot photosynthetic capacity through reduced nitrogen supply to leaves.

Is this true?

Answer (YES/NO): NO